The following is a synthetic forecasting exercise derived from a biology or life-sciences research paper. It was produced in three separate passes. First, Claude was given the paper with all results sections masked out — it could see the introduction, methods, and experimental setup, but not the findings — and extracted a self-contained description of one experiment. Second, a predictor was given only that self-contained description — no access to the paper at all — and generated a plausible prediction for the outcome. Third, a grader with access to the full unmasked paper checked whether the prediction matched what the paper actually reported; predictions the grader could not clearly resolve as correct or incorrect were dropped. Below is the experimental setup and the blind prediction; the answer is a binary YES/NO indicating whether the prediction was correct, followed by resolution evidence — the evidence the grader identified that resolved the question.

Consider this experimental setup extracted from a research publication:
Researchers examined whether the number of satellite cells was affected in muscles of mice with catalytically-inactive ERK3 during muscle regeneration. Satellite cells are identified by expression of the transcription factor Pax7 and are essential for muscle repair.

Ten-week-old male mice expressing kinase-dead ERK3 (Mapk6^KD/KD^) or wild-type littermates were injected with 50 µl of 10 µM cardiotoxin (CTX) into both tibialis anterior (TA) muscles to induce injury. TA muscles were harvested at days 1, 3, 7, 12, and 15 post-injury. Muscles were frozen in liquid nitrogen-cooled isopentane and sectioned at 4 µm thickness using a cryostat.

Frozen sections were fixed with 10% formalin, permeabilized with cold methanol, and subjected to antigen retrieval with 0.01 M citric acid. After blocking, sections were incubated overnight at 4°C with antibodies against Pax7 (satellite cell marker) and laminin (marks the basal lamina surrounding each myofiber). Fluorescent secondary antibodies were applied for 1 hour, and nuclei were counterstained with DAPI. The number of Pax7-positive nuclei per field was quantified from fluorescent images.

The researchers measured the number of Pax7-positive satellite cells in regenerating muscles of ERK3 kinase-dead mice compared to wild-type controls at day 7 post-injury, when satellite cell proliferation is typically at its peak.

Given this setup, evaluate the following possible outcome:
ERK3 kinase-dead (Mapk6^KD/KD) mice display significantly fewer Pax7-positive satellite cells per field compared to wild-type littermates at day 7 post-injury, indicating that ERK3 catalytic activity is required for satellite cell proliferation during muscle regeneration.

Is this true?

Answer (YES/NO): NO